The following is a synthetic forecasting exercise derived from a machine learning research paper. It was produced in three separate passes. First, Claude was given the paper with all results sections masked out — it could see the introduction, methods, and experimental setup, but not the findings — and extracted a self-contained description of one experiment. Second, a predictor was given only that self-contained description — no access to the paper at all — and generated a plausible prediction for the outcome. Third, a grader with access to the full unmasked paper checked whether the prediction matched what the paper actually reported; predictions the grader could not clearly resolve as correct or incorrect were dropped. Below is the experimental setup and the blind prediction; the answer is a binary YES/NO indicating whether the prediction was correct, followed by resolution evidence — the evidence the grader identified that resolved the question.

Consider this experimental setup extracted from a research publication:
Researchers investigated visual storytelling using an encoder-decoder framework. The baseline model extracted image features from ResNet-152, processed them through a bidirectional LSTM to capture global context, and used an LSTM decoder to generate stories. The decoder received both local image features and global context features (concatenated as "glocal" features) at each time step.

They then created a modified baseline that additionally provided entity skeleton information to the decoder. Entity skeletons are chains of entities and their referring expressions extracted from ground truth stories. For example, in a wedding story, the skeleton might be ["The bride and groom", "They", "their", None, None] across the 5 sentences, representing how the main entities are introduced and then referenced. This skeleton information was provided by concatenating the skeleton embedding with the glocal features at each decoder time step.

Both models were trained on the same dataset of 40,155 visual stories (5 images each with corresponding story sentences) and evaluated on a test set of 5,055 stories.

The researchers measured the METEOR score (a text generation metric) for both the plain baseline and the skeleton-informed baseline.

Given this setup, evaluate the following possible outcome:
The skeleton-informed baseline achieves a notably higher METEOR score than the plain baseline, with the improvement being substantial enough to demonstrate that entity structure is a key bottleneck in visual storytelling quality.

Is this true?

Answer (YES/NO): NO